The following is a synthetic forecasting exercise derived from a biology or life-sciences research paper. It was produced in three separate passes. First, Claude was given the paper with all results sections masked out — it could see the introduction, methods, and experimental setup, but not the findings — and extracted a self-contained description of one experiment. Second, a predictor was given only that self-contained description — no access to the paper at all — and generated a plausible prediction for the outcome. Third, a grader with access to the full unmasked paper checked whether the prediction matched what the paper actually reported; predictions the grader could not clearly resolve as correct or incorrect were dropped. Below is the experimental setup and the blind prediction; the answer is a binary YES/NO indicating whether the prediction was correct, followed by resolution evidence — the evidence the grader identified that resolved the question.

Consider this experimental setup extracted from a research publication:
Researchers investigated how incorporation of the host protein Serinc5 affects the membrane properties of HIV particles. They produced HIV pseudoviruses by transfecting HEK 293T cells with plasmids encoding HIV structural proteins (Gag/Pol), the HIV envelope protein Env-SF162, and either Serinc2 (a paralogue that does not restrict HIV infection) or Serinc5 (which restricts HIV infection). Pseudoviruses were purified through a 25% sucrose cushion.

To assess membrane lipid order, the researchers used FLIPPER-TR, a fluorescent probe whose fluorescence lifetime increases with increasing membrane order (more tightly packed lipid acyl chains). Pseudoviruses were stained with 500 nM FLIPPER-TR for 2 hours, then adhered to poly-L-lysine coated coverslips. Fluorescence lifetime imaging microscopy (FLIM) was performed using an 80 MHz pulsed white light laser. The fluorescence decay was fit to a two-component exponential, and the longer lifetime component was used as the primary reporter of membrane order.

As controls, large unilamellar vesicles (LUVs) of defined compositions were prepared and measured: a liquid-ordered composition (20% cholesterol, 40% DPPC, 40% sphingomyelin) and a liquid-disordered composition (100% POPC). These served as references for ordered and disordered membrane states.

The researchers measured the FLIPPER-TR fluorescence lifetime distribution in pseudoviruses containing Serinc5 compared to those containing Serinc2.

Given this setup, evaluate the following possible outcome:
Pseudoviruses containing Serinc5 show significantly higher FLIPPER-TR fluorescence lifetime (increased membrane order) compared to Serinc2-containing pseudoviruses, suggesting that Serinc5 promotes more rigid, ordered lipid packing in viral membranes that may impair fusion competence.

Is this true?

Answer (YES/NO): YES